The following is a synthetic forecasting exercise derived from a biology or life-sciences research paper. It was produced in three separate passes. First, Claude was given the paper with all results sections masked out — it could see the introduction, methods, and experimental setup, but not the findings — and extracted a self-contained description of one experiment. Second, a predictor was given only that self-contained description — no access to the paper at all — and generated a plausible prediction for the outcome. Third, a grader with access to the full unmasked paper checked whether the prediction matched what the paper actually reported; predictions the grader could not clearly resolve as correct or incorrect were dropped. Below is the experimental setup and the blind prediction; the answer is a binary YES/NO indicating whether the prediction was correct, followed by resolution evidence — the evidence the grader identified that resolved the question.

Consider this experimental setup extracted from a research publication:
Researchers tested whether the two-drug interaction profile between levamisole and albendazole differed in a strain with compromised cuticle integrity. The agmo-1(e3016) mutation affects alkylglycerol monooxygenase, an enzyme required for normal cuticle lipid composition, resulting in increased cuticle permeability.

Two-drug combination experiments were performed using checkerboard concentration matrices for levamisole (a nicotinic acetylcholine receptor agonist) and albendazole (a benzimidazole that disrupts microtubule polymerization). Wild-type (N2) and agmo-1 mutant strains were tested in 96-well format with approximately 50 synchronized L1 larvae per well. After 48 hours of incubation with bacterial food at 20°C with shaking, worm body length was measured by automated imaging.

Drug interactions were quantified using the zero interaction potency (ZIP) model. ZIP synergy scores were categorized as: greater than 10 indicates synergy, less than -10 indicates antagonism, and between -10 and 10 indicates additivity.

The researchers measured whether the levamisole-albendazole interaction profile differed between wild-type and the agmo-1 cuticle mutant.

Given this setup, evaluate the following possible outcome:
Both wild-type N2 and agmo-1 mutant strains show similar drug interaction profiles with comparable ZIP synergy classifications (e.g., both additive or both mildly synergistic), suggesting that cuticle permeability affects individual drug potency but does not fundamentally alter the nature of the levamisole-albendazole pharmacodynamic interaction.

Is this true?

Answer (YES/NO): YES